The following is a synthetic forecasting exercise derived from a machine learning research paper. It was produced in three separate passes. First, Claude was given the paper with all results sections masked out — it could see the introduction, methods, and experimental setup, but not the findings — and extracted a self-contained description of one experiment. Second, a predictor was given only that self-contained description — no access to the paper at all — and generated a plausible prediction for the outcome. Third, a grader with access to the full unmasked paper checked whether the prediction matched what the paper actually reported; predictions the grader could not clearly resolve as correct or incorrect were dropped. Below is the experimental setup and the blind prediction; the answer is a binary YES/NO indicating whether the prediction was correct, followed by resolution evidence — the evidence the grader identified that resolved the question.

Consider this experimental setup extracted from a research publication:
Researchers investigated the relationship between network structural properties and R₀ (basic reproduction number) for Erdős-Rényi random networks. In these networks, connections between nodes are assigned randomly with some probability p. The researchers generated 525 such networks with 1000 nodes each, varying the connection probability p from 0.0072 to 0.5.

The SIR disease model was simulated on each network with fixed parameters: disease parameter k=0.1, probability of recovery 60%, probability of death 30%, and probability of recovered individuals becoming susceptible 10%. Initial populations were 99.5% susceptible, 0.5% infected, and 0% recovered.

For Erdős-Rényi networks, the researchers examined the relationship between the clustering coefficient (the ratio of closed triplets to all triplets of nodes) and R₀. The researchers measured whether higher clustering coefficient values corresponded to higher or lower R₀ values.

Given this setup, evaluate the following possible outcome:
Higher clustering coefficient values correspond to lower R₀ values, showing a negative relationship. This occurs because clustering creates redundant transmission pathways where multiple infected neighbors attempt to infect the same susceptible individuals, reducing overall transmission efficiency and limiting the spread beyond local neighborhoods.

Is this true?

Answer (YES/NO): NO